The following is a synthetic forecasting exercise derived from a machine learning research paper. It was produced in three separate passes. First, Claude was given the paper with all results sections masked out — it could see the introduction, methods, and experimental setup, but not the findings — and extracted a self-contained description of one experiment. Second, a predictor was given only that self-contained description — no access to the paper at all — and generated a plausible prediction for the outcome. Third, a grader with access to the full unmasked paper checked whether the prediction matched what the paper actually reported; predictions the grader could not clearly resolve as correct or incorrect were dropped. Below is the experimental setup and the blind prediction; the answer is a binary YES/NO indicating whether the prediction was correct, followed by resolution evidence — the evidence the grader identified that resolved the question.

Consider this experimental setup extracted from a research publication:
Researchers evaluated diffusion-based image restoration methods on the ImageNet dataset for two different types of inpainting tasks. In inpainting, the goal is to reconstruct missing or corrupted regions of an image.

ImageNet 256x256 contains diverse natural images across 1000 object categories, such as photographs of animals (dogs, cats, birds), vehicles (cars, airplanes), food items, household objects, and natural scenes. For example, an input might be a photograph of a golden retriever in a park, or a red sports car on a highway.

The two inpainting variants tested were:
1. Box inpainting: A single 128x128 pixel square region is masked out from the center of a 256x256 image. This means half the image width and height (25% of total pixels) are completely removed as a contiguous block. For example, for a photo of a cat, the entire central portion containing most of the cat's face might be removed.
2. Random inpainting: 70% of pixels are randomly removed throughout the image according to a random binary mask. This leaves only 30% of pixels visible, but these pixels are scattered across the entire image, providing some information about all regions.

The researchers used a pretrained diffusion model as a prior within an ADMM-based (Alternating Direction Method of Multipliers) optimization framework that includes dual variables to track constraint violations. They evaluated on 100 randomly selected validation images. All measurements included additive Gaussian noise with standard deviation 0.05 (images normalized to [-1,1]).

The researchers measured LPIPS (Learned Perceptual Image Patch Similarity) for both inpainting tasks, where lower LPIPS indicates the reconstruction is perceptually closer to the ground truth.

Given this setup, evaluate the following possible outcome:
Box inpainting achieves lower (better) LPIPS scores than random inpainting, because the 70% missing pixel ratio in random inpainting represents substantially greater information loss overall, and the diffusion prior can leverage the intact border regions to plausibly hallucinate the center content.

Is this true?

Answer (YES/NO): NO